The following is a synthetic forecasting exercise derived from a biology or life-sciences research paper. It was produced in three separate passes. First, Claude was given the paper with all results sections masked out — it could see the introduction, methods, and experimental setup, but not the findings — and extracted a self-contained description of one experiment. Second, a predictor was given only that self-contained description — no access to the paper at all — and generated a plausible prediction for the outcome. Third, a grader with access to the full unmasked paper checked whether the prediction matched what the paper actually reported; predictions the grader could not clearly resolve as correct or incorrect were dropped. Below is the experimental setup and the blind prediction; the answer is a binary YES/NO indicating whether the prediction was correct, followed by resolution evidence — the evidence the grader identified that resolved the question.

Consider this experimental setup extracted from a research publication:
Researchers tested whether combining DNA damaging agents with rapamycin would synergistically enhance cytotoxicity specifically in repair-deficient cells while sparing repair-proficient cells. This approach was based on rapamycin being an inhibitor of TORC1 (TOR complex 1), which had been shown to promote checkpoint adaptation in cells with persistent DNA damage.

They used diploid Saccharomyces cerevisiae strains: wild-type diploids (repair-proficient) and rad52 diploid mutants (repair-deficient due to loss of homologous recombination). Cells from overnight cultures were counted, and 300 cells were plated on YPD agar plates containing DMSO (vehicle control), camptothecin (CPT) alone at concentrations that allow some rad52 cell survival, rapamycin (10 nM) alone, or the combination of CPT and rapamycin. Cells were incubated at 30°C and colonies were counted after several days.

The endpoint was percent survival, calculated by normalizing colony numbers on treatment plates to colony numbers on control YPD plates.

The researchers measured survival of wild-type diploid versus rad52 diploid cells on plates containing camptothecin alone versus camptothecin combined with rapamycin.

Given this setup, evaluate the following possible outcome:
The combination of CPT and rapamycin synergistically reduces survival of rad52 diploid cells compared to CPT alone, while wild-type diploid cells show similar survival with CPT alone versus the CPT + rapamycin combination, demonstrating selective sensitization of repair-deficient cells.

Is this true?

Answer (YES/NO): YES